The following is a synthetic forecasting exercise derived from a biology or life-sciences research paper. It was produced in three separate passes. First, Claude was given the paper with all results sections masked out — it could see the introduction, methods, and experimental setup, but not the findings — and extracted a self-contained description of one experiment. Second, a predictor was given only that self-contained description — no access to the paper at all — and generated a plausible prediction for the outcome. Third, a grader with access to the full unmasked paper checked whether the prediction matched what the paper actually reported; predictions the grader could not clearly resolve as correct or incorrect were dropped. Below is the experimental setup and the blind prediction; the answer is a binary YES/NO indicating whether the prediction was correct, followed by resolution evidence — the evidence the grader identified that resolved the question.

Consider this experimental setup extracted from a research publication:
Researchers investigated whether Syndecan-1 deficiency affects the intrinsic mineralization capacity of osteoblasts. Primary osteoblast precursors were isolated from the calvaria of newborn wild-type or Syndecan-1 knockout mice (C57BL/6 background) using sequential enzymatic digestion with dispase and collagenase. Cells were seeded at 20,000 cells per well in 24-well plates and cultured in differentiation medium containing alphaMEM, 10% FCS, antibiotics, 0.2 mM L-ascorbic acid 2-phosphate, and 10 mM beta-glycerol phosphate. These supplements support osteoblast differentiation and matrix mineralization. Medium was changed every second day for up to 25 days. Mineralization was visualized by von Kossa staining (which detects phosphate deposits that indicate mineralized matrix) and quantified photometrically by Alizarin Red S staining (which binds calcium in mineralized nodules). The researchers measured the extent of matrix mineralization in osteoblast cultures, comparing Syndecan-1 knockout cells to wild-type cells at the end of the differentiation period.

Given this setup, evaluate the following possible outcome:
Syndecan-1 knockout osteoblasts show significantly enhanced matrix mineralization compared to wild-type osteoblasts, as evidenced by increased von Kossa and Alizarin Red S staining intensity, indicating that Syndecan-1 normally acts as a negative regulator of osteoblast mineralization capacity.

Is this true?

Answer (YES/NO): NO